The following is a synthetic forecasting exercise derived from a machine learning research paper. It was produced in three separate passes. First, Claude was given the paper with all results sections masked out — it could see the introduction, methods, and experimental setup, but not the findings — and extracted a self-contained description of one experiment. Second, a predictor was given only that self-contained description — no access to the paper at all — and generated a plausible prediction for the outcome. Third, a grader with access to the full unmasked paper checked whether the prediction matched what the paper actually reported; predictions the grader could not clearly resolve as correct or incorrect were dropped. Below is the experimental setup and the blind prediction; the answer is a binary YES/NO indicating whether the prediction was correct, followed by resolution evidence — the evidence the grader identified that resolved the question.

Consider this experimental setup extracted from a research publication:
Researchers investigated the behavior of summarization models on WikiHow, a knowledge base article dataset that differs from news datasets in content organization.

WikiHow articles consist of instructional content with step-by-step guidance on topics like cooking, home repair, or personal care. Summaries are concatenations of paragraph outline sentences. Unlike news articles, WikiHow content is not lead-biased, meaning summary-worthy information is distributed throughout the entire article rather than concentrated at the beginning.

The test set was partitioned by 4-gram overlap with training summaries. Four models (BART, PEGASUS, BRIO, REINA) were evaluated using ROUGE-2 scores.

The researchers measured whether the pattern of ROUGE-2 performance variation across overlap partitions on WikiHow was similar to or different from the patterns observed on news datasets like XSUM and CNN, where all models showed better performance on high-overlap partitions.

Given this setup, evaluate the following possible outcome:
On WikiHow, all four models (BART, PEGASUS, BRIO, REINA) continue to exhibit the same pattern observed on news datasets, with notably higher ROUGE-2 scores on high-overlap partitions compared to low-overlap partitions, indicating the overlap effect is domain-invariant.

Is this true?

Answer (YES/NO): NO